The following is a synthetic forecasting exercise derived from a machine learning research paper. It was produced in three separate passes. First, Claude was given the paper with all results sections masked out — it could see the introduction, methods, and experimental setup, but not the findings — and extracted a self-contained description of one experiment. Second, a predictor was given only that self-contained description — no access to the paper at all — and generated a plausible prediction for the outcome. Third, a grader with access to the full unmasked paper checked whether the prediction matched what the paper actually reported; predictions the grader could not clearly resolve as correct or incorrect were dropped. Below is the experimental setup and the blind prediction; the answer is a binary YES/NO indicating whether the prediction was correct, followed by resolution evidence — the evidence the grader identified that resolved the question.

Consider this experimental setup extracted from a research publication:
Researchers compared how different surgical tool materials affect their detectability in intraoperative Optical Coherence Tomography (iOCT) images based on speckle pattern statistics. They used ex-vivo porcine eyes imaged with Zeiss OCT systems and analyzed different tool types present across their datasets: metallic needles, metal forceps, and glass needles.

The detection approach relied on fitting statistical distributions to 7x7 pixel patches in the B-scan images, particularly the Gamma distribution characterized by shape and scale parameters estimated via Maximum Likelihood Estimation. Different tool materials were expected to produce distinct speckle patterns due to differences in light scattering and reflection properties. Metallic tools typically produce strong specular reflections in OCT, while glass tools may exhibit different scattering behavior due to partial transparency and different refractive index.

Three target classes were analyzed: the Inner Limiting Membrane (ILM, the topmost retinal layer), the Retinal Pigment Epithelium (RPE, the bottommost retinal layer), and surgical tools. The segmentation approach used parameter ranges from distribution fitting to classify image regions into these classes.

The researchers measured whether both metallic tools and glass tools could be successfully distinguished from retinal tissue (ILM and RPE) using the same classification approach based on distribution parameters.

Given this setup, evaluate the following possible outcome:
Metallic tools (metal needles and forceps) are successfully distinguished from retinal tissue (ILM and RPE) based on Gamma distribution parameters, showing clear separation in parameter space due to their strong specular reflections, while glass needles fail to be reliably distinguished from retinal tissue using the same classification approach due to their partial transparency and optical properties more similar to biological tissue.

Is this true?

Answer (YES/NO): YES